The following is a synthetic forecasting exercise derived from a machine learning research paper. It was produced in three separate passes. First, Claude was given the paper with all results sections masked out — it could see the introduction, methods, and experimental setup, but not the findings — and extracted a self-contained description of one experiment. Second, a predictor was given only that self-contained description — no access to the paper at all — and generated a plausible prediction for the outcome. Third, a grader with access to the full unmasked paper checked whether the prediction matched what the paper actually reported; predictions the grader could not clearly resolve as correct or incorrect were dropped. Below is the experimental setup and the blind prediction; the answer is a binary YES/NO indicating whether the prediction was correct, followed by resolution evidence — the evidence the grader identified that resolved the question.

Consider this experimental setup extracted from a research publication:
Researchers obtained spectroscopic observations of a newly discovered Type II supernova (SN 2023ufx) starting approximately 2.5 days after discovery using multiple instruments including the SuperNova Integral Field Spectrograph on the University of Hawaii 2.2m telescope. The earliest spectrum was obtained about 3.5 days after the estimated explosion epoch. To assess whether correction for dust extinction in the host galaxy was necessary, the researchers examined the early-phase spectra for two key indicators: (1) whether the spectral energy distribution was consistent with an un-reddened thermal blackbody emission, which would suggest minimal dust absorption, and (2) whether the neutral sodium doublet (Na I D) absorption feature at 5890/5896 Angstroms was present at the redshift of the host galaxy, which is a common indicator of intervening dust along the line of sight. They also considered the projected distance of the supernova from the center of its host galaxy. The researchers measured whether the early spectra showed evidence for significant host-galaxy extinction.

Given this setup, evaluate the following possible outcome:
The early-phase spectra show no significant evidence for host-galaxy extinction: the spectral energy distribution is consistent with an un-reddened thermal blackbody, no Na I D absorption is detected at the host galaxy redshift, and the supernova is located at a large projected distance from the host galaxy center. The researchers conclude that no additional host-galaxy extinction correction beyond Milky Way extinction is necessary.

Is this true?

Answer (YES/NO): YES